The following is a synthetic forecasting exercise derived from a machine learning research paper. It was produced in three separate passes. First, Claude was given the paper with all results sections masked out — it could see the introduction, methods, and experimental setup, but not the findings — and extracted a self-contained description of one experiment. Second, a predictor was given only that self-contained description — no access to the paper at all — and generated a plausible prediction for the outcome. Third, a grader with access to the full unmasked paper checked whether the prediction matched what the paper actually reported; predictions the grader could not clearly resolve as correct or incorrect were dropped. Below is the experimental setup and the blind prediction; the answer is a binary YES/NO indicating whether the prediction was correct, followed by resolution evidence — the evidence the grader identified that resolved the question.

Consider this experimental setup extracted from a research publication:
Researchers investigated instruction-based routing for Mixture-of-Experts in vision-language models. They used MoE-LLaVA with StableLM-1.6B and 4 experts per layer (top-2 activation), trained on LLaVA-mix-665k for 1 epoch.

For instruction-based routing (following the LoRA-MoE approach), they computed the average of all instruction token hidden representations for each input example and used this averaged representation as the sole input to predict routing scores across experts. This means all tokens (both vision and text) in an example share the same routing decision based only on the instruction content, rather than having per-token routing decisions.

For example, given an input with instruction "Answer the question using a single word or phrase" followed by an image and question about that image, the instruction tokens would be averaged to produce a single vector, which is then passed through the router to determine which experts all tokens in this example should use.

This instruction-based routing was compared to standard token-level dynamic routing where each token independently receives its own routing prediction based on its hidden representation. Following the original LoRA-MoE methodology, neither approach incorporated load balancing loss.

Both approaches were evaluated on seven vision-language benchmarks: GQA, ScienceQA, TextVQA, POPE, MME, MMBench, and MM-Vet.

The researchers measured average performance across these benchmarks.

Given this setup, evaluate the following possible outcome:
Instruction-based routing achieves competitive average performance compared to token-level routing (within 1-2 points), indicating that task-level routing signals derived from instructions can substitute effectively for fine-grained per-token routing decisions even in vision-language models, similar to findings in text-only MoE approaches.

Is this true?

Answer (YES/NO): YES